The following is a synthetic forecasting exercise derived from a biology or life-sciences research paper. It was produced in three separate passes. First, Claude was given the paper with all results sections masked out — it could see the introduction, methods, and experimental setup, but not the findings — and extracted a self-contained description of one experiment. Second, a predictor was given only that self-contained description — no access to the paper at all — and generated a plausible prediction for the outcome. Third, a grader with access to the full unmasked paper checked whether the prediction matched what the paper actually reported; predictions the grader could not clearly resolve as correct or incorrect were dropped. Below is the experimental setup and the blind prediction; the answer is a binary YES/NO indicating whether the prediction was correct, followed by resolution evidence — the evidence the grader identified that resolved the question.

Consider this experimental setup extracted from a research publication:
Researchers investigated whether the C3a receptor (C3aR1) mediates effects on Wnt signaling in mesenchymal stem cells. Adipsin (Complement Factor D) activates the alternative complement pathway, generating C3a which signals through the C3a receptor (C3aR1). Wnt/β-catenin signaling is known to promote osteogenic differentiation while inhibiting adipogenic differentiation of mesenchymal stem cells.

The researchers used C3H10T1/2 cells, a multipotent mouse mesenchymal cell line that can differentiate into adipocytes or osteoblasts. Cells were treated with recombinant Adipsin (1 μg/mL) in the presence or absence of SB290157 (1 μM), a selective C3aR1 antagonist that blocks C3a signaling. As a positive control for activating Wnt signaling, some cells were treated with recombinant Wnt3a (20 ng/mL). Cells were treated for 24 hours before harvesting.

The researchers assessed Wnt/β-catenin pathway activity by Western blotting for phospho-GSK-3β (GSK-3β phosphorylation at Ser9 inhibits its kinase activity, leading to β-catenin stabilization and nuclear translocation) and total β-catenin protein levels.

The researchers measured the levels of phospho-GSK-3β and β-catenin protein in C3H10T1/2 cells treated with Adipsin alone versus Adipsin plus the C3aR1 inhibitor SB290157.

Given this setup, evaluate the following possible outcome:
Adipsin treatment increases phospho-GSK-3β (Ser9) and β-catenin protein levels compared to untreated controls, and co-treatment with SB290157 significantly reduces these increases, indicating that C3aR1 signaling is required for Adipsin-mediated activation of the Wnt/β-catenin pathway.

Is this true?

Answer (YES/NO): NO